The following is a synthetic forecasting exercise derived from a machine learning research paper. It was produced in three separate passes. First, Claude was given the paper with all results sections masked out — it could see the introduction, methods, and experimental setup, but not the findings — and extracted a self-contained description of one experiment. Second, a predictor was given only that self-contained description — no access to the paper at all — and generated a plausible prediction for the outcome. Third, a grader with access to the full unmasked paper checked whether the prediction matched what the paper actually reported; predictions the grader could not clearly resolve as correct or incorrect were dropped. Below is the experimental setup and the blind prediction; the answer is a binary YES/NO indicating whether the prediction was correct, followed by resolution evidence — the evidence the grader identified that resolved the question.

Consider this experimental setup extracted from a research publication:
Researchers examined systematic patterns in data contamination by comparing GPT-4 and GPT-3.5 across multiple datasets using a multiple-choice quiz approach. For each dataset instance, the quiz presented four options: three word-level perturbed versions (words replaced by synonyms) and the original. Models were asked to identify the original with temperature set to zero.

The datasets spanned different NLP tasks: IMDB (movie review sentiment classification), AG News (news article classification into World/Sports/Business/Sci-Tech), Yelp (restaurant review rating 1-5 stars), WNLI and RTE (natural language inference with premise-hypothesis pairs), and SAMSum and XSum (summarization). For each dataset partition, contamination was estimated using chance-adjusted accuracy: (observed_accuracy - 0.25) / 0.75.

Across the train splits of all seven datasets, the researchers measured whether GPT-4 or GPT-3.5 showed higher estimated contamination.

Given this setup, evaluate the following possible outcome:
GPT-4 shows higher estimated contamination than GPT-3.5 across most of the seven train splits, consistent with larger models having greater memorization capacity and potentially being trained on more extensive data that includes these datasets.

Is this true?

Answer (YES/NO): YES